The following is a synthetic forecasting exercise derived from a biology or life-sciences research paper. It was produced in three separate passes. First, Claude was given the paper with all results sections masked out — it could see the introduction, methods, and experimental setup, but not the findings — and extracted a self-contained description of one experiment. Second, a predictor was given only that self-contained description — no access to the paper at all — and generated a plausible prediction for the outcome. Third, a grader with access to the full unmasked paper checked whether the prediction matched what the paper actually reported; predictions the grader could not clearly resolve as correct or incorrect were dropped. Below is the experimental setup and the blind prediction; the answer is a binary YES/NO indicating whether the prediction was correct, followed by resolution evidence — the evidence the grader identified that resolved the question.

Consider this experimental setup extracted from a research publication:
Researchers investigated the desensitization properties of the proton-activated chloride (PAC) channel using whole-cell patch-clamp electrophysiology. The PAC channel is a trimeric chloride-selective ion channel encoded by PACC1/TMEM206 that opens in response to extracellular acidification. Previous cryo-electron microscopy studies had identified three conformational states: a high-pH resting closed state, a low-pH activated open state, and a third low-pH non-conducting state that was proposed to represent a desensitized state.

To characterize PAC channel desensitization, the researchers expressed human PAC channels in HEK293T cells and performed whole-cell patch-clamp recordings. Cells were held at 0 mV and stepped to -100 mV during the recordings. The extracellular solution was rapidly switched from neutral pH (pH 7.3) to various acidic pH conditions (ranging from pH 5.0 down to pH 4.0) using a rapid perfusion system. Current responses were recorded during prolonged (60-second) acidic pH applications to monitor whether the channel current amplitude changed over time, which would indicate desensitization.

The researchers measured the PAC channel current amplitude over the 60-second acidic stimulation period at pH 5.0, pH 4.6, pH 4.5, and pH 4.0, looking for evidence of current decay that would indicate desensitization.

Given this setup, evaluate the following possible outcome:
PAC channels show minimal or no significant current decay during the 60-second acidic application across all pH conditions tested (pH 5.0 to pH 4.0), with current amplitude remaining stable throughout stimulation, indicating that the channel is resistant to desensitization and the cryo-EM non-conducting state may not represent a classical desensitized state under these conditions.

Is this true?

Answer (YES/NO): NO